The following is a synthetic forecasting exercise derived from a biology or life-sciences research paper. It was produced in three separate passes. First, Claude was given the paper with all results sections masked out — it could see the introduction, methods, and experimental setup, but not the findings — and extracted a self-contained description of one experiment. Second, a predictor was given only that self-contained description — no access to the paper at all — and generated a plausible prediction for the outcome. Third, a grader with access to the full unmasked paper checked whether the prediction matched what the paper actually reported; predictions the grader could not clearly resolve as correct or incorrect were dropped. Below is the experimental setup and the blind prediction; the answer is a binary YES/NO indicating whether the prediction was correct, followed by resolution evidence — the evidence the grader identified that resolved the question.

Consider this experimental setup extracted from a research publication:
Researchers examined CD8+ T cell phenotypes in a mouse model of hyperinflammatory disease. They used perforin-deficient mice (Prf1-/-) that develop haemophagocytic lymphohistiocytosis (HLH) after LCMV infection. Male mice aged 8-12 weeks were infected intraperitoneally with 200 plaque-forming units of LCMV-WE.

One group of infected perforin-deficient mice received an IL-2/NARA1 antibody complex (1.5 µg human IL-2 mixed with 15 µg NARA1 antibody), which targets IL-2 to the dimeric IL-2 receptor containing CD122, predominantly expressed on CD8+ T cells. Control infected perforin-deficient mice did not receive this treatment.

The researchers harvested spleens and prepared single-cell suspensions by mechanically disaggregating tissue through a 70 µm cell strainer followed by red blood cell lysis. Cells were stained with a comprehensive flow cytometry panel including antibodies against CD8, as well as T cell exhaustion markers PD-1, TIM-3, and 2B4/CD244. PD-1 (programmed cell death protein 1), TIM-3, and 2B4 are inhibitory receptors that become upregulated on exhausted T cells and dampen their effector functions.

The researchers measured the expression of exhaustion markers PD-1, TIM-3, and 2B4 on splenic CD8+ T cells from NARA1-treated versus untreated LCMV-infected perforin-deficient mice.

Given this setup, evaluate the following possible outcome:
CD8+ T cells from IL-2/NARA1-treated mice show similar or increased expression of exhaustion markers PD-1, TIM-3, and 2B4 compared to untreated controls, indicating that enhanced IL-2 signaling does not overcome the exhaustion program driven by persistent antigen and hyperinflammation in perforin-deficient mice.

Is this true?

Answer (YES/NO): NO